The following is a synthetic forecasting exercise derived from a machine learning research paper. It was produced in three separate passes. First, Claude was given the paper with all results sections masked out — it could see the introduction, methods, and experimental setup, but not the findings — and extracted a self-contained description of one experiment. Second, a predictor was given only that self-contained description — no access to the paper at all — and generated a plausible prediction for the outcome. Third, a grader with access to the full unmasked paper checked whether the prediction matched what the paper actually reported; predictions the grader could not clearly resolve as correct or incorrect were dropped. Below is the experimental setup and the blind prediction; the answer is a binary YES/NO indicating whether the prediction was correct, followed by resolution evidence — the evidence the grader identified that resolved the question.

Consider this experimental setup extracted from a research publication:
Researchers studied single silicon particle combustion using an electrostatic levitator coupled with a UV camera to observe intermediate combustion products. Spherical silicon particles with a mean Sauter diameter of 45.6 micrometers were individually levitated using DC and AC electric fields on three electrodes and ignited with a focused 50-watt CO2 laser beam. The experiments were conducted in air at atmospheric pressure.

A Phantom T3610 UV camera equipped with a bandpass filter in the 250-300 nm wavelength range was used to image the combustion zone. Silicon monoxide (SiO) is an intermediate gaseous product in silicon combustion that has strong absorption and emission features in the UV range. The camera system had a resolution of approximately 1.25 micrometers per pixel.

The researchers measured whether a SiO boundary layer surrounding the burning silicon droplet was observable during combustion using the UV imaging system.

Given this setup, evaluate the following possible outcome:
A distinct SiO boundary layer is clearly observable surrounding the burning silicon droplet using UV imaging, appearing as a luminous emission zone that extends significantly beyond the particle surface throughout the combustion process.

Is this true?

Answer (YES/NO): YES